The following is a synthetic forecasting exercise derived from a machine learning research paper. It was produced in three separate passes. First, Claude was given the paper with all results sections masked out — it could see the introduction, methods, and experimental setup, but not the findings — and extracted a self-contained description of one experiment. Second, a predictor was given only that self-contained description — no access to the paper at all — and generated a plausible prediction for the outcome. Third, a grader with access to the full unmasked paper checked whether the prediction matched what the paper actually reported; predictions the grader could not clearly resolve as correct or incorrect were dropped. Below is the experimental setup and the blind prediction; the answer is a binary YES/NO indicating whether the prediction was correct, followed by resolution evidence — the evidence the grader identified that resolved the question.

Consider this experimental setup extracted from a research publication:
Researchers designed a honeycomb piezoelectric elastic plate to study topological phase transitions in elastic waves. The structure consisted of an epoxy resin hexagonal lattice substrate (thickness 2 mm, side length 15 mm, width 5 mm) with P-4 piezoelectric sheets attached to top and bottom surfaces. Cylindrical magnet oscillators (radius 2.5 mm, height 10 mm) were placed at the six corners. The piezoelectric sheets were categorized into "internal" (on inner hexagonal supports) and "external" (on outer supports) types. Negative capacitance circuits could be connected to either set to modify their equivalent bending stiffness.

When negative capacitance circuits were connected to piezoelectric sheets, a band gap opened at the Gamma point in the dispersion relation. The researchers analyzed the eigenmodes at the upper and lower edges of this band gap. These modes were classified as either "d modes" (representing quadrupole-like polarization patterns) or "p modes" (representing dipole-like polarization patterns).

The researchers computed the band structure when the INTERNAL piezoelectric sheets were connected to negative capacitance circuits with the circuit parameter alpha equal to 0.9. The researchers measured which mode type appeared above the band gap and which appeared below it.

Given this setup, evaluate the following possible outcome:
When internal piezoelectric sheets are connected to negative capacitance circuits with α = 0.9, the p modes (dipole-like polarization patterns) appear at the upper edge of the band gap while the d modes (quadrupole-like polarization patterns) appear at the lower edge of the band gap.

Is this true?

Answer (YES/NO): YES